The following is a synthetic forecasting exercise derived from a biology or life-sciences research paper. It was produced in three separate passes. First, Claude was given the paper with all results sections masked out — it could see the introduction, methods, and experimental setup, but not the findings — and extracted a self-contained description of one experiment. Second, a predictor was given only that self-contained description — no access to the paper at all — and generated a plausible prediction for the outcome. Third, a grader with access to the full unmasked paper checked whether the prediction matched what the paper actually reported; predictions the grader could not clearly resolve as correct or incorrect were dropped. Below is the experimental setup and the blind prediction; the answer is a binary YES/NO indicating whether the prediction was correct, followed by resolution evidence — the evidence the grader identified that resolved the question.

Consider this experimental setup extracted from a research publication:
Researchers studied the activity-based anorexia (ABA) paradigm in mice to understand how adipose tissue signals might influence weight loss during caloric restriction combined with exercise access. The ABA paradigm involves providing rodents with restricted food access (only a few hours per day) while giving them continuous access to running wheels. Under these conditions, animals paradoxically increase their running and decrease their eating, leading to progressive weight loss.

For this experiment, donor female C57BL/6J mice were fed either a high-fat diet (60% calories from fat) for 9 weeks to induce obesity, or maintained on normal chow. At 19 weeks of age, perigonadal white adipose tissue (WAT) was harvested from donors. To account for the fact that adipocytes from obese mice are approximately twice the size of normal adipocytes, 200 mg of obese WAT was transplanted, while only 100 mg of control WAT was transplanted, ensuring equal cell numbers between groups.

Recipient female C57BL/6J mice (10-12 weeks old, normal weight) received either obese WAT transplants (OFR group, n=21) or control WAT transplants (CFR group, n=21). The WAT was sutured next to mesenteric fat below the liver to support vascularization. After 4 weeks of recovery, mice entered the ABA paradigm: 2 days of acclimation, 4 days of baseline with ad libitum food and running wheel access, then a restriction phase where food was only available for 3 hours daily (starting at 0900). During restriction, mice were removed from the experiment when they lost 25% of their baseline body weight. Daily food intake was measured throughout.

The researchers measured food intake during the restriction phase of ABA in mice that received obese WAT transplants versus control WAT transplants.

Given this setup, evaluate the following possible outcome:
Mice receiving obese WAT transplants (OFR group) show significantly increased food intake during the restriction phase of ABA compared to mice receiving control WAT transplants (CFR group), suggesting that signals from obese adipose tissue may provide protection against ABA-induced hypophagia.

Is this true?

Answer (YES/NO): NO